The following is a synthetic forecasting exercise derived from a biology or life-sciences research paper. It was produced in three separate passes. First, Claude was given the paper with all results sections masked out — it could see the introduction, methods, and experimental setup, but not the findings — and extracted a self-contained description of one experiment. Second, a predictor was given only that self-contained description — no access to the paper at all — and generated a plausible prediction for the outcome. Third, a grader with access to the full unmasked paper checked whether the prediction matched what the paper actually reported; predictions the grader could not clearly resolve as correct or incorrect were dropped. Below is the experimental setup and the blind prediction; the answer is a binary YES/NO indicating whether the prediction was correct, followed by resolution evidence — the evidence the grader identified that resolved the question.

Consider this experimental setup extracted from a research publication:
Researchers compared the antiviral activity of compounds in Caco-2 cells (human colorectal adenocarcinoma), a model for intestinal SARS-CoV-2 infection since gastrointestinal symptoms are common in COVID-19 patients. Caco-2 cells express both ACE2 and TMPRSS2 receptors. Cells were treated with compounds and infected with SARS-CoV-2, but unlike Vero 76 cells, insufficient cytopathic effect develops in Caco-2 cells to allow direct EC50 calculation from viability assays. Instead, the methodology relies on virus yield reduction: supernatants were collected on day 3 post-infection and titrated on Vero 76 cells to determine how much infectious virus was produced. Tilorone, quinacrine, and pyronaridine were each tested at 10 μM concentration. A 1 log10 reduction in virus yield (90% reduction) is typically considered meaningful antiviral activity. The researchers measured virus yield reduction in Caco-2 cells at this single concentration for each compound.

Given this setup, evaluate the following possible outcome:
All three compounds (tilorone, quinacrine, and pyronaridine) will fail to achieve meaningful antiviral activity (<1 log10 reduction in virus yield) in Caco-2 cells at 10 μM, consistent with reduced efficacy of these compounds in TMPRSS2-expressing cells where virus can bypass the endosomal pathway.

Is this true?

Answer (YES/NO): NO